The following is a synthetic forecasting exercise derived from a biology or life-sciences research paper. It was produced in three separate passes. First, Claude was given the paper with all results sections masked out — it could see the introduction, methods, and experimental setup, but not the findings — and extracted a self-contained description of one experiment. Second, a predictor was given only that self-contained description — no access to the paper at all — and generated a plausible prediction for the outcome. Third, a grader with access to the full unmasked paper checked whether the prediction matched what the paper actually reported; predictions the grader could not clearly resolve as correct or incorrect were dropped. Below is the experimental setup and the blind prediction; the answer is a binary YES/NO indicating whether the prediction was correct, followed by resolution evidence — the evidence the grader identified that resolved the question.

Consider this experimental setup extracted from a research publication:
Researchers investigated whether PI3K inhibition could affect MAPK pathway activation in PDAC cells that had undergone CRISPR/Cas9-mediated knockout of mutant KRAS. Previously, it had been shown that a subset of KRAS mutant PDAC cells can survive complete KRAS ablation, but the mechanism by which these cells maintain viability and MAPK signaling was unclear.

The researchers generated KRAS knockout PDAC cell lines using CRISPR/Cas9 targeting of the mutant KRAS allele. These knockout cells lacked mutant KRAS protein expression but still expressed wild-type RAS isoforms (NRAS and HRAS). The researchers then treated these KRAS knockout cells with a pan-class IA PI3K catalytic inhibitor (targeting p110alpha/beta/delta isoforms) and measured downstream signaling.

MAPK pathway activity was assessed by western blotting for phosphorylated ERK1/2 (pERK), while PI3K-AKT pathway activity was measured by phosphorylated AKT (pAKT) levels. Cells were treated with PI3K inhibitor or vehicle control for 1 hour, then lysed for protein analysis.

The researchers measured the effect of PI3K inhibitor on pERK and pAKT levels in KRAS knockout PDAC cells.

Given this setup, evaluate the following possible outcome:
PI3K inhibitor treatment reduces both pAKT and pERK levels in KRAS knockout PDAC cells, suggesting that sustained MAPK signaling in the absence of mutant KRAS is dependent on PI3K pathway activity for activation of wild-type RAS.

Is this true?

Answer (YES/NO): YES